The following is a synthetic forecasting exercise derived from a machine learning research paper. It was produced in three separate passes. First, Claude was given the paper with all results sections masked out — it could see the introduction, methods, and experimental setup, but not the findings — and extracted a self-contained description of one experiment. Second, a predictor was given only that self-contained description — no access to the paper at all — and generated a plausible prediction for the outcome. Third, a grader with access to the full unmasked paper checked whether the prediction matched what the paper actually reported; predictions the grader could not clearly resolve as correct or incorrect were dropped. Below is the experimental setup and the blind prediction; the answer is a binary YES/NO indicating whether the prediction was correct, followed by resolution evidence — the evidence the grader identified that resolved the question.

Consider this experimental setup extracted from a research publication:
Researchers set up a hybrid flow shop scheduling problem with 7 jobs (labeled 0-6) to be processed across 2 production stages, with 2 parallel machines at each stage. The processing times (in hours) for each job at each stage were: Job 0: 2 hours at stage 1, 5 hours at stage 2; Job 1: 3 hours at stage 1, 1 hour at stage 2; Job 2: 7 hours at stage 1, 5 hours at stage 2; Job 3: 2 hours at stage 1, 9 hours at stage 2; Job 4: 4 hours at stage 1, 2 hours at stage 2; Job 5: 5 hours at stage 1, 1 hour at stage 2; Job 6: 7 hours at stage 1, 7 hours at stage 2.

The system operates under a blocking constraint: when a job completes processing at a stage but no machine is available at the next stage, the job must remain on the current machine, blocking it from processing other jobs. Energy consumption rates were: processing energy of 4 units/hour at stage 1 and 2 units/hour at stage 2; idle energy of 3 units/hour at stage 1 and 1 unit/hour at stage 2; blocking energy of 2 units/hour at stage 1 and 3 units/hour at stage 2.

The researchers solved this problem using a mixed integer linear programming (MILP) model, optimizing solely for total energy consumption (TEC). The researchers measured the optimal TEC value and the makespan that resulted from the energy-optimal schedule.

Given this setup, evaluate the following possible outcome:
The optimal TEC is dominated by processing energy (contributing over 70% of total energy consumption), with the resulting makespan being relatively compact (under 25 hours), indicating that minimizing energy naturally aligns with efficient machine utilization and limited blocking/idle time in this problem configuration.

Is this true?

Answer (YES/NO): NO